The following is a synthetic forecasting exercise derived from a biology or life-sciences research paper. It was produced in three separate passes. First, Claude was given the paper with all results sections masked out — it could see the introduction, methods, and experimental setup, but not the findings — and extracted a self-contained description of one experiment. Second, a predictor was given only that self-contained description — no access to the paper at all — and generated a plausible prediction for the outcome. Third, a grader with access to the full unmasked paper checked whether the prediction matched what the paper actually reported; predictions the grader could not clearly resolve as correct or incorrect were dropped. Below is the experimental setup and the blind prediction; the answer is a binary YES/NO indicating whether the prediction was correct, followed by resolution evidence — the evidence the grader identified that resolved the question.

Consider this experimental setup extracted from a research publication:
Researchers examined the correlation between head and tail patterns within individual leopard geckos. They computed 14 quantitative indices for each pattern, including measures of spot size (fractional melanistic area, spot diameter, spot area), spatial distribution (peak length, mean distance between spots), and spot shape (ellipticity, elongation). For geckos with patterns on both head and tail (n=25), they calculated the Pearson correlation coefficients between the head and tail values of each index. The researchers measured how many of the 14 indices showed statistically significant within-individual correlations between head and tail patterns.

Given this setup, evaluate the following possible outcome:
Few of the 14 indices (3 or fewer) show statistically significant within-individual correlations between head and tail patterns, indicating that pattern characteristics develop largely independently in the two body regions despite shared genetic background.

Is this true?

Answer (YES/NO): NO